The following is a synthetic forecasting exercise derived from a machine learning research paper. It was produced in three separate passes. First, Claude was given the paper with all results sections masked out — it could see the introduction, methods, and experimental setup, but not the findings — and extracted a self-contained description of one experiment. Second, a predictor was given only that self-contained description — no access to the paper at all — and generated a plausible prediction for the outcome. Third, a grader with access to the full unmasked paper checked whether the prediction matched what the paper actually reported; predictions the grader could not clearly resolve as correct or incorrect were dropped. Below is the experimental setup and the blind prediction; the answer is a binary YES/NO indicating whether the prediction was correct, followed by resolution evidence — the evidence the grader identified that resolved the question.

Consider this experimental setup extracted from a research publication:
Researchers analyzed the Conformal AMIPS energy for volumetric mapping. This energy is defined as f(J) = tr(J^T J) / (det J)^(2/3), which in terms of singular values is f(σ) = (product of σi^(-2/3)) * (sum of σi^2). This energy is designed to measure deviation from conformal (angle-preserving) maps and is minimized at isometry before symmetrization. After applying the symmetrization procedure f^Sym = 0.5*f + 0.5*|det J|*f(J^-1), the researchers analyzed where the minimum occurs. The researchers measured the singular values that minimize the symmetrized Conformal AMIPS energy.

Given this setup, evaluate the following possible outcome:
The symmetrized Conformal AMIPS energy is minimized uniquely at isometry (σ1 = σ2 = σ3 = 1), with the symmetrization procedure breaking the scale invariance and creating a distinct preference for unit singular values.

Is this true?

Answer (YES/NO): NO